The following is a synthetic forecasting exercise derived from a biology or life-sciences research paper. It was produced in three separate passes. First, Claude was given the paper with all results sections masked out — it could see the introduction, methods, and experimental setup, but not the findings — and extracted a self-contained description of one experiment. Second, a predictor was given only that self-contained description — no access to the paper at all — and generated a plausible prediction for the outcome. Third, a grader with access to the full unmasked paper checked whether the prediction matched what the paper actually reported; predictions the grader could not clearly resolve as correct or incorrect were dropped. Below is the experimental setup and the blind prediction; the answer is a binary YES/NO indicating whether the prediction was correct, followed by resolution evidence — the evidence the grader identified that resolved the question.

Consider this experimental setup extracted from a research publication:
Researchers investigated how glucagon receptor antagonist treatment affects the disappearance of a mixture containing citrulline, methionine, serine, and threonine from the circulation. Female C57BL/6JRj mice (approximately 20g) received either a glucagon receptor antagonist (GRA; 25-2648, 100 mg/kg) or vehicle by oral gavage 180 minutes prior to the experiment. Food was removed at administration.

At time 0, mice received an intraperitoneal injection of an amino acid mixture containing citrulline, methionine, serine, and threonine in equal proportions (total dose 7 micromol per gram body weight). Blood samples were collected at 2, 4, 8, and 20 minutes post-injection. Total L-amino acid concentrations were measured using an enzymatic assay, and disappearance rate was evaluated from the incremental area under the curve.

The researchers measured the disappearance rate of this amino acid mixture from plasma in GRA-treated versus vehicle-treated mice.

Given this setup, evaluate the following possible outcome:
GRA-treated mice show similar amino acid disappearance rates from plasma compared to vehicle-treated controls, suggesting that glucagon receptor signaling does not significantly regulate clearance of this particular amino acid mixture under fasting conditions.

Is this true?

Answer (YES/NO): NO